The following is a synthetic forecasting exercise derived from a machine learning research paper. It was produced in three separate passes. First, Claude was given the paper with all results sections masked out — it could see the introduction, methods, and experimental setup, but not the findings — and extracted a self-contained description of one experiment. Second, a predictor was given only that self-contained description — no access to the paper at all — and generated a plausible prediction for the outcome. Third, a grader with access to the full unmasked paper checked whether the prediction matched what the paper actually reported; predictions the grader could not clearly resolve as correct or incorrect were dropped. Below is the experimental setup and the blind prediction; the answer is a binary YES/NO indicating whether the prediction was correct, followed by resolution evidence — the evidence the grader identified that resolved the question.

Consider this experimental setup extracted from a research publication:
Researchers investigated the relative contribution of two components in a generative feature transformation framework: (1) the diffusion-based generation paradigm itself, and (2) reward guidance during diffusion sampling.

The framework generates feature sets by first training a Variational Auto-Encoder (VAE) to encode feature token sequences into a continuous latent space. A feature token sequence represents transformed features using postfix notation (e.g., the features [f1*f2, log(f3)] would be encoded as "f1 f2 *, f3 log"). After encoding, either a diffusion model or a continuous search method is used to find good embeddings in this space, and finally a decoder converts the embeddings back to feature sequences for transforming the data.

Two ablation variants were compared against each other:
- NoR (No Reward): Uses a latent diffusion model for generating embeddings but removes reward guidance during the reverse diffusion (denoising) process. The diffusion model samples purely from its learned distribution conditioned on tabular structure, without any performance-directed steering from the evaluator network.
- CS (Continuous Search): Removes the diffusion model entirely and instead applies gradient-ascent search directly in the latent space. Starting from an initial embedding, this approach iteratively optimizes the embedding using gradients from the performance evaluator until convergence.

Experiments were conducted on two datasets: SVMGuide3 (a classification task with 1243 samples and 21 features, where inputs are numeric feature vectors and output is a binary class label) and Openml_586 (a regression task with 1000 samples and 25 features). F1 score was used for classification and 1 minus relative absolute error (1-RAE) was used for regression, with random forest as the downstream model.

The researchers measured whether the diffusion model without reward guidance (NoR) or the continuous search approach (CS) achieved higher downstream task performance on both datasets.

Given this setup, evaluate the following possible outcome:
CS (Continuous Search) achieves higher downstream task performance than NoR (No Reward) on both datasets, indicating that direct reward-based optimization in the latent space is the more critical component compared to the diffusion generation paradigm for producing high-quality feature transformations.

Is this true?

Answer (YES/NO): NO